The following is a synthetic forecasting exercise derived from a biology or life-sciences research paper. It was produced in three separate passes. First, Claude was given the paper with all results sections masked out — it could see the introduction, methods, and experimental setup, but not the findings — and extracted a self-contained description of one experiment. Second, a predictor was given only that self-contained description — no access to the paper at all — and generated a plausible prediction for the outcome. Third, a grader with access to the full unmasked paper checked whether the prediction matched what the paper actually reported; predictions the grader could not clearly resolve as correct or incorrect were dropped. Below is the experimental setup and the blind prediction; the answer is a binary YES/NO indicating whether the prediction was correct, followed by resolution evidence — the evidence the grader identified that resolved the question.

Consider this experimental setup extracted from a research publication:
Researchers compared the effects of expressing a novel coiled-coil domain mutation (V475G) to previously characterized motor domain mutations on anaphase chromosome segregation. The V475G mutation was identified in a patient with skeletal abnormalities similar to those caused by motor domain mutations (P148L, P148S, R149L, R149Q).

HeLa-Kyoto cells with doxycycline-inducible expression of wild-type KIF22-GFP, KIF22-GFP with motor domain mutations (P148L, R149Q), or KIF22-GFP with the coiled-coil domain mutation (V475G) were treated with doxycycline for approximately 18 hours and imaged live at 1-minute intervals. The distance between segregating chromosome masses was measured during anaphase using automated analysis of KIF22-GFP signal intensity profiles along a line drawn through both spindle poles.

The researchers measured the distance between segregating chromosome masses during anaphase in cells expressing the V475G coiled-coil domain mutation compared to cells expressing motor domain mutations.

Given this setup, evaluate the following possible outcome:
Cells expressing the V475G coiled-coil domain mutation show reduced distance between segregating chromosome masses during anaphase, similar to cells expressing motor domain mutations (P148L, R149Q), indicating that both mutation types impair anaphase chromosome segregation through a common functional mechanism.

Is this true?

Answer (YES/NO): YES